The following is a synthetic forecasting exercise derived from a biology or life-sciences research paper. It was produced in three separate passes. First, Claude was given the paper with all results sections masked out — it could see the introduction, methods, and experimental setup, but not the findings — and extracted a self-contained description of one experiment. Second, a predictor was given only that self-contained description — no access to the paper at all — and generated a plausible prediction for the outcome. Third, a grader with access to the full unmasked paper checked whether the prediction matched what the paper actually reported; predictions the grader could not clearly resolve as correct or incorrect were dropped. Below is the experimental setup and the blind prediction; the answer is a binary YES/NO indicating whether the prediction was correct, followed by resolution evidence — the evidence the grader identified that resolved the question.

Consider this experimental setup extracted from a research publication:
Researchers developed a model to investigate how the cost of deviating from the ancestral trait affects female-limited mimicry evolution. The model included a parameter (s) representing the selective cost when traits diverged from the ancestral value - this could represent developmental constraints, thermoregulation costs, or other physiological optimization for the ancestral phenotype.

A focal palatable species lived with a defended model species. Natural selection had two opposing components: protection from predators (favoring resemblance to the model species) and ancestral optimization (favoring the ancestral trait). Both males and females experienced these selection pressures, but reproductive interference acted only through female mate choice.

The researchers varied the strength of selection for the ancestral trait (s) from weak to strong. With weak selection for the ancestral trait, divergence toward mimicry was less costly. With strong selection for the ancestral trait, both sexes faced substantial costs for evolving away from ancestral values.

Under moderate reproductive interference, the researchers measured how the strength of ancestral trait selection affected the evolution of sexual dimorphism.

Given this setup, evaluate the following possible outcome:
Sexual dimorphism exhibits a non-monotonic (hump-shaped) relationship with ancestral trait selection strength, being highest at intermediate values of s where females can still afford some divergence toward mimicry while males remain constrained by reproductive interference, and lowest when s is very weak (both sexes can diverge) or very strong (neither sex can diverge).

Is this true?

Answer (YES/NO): YES